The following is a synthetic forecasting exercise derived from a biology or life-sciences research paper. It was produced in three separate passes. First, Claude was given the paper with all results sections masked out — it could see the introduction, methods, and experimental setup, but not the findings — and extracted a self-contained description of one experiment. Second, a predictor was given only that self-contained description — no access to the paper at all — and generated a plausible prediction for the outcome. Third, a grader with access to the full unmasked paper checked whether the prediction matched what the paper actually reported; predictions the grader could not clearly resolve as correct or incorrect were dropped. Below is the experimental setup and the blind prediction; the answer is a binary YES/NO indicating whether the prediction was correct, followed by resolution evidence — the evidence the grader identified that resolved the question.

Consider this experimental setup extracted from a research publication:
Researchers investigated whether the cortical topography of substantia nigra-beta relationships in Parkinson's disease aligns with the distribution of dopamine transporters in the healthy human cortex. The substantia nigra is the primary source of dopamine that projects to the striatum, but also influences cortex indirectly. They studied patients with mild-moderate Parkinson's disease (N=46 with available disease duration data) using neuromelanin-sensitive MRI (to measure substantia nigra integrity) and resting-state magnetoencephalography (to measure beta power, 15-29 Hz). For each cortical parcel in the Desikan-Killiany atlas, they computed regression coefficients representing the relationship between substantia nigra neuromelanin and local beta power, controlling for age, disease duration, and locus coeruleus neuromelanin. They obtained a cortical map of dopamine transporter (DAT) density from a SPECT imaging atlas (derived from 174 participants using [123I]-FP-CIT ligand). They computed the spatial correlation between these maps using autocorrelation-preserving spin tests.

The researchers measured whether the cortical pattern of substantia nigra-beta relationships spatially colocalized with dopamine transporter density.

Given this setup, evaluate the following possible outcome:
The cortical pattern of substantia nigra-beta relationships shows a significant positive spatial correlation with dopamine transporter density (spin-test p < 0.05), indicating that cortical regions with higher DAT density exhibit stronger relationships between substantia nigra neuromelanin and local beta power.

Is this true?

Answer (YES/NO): NO